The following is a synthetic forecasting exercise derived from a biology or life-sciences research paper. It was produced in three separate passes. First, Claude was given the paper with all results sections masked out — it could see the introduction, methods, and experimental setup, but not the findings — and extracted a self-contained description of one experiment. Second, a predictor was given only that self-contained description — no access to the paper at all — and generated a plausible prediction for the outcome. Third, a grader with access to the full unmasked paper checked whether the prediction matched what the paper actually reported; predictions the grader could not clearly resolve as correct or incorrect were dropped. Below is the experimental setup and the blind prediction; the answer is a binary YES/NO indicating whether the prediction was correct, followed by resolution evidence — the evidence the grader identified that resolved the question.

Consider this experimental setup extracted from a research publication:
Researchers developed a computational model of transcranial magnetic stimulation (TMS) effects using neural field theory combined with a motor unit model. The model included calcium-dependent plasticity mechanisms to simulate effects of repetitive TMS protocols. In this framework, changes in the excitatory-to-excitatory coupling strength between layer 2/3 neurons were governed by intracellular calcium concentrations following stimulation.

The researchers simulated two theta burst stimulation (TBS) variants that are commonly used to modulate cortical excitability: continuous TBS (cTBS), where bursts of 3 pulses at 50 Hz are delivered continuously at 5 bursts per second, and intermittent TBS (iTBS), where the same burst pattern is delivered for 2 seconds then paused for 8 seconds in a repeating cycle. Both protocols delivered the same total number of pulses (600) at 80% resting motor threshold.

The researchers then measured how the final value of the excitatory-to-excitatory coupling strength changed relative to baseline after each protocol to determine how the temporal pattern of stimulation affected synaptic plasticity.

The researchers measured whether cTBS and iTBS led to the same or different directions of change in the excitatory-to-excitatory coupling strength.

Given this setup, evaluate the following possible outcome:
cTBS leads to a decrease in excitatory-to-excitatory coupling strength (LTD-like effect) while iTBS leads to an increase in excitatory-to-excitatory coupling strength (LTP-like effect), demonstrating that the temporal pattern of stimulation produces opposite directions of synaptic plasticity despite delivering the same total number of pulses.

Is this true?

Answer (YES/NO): NO